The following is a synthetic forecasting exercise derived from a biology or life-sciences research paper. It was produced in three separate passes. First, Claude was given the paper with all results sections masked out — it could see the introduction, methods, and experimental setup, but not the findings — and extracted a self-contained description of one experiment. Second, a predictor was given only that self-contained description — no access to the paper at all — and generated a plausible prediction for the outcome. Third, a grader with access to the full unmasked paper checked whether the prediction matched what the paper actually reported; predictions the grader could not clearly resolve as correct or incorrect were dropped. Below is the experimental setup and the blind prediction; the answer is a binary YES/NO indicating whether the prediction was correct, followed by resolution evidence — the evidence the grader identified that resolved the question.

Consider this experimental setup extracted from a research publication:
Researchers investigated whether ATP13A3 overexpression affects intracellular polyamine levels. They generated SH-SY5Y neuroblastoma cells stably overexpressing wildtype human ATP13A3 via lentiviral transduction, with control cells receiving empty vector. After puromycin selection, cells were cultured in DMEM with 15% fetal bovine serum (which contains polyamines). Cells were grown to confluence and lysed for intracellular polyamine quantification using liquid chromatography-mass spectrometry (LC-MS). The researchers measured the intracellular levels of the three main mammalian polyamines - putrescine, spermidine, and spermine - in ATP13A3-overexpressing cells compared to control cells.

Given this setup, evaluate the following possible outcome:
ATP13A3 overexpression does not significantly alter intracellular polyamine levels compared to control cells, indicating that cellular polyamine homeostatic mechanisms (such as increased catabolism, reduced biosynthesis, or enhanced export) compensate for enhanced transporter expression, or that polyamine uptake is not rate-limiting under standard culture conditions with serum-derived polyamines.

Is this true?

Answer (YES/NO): NO